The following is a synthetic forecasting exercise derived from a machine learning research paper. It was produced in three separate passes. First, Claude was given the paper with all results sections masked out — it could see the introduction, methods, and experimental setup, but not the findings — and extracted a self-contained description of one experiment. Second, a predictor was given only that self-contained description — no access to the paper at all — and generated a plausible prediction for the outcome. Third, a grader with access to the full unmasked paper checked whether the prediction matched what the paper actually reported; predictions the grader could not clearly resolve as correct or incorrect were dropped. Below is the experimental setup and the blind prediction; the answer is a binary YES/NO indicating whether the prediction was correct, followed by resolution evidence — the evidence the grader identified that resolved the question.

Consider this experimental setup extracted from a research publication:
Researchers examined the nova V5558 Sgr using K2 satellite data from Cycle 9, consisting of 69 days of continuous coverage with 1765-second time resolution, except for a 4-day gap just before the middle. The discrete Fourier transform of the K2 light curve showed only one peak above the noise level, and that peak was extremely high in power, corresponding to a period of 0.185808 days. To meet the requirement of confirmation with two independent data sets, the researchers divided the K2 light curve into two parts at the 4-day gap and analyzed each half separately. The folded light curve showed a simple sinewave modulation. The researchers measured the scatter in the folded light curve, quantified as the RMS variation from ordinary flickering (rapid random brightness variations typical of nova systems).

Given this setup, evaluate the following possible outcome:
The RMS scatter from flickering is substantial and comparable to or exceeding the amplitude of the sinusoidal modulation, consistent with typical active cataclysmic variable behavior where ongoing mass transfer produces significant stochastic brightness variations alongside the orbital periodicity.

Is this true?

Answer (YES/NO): NO